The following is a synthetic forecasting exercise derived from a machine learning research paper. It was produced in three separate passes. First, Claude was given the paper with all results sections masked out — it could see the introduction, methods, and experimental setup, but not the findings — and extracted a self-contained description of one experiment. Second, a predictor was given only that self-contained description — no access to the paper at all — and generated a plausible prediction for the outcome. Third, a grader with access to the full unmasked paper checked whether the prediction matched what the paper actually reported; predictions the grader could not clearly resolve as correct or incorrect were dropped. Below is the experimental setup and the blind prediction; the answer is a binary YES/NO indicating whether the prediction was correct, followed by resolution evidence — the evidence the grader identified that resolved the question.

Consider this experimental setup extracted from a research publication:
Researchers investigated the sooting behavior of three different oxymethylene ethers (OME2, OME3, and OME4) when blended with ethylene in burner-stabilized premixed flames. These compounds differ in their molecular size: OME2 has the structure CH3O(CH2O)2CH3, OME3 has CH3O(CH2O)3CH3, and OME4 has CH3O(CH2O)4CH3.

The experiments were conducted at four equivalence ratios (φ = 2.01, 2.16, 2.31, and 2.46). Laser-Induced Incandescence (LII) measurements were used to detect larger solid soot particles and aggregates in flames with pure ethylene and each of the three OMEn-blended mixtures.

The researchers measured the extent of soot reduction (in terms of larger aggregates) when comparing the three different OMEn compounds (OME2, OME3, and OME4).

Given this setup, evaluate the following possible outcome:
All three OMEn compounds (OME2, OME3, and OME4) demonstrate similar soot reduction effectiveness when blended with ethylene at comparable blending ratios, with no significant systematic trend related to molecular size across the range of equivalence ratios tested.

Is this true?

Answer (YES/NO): YES